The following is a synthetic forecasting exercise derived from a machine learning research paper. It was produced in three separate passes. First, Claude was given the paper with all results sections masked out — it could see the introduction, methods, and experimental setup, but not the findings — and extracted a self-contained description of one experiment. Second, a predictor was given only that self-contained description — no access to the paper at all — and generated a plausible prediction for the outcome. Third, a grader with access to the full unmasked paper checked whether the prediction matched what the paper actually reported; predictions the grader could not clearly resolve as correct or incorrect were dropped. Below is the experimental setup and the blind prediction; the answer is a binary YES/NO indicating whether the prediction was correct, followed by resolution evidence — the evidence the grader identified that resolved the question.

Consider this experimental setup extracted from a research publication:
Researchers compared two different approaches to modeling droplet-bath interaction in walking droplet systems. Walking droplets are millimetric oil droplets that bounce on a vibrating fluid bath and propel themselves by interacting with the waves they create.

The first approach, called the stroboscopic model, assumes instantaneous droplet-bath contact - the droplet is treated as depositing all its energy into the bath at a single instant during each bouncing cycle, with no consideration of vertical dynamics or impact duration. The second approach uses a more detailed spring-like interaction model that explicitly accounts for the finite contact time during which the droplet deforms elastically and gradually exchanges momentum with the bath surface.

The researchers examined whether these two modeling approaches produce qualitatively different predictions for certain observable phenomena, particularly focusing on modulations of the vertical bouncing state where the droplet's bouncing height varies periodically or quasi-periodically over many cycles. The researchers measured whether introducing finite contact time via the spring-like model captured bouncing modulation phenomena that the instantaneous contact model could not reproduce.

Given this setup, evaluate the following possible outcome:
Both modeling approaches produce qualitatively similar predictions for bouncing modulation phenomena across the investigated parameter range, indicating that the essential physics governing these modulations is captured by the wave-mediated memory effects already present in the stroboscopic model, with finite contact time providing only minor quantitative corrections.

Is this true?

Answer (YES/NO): NO